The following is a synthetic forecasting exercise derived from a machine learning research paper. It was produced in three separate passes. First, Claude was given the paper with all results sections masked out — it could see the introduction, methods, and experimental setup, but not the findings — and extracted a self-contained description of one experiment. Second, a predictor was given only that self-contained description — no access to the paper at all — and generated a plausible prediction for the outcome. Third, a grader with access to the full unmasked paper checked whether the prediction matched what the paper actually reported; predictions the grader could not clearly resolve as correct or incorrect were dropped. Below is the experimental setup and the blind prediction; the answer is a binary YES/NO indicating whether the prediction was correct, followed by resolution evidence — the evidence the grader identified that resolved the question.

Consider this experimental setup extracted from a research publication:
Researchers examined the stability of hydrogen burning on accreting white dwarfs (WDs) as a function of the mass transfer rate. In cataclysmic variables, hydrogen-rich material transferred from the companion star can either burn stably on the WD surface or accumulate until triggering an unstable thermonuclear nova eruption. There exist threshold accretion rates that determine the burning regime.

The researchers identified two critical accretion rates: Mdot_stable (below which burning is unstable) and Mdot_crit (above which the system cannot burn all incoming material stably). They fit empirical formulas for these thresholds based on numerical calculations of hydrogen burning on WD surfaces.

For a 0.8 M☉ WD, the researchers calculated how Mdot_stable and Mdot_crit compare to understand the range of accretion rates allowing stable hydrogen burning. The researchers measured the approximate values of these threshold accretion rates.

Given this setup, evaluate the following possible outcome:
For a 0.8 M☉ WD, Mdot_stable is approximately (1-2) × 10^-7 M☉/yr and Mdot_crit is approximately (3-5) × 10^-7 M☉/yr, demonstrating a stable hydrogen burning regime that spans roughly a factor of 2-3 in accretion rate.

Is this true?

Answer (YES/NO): NO